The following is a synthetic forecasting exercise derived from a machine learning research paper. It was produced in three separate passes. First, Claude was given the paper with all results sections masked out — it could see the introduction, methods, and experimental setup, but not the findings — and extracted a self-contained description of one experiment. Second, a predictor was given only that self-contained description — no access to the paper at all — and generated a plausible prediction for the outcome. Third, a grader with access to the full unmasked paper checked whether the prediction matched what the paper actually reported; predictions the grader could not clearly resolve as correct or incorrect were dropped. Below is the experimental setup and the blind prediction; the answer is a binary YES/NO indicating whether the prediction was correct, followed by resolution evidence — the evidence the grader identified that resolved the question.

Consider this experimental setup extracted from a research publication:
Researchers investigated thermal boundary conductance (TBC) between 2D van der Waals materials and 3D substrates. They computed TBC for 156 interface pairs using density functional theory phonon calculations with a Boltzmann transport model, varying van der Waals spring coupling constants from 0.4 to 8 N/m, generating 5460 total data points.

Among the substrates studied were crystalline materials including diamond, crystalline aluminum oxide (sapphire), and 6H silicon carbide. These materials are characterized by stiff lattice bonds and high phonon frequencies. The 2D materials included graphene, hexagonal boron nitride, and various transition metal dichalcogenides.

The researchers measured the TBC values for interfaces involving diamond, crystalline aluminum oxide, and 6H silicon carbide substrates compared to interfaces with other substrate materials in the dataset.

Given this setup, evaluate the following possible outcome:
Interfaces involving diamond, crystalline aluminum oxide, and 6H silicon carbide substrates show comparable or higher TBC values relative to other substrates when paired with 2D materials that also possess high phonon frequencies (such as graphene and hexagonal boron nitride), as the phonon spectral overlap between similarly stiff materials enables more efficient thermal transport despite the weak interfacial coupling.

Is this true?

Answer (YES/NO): NO